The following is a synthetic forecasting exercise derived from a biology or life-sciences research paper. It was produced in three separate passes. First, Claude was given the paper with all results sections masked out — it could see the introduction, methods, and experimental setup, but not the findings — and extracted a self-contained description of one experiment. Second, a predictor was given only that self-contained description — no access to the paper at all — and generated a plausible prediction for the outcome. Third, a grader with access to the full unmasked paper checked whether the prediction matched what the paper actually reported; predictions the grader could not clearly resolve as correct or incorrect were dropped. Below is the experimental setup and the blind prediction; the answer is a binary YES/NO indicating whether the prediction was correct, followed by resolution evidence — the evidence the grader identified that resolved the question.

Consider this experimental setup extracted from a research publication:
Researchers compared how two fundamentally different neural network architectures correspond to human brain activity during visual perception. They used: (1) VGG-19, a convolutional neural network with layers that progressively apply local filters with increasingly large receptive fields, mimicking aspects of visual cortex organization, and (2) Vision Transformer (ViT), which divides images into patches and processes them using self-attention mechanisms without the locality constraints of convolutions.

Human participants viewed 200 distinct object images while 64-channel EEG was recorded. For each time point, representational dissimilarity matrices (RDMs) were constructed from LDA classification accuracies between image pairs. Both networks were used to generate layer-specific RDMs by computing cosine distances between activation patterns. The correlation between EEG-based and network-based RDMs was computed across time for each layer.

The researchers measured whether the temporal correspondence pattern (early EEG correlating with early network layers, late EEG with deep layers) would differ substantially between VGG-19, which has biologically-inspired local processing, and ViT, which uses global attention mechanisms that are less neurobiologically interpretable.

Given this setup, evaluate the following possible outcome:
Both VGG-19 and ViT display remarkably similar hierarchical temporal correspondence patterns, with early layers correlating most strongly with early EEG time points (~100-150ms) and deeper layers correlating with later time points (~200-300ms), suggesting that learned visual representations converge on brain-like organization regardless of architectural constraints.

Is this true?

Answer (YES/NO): YES